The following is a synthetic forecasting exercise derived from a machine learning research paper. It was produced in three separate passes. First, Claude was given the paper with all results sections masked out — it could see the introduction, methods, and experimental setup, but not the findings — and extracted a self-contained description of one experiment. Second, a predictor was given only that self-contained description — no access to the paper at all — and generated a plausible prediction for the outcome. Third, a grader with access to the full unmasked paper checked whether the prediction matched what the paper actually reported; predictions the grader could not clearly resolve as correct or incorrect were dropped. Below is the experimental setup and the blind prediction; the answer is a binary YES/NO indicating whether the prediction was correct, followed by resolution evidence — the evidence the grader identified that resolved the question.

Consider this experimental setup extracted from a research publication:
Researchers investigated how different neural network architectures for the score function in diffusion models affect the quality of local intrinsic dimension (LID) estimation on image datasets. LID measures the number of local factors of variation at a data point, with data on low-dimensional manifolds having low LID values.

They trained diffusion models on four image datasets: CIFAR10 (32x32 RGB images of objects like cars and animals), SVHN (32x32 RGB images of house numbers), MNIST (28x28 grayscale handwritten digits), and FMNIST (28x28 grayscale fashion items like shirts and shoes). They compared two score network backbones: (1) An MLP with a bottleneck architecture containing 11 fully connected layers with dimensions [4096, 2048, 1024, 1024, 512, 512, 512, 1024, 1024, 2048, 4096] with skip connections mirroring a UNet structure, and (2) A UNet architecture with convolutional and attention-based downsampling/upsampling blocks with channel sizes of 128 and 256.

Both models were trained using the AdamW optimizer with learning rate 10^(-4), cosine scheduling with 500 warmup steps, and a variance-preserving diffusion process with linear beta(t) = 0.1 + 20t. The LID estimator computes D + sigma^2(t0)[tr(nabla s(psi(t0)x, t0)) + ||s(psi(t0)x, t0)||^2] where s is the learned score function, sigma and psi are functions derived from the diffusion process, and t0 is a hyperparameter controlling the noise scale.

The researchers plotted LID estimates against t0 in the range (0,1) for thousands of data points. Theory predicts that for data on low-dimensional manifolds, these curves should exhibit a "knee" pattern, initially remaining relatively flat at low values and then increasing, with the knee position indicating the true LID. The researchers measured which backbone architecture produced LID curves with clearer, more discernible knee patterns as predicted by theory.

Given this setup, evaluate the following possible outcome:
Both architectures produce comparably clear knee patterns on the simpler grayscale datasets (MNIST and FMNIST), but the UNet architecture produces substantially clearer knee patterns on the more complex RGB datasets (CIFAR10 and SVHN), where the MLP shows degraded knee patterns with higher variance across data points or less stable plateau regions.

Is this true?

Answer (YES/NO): NO